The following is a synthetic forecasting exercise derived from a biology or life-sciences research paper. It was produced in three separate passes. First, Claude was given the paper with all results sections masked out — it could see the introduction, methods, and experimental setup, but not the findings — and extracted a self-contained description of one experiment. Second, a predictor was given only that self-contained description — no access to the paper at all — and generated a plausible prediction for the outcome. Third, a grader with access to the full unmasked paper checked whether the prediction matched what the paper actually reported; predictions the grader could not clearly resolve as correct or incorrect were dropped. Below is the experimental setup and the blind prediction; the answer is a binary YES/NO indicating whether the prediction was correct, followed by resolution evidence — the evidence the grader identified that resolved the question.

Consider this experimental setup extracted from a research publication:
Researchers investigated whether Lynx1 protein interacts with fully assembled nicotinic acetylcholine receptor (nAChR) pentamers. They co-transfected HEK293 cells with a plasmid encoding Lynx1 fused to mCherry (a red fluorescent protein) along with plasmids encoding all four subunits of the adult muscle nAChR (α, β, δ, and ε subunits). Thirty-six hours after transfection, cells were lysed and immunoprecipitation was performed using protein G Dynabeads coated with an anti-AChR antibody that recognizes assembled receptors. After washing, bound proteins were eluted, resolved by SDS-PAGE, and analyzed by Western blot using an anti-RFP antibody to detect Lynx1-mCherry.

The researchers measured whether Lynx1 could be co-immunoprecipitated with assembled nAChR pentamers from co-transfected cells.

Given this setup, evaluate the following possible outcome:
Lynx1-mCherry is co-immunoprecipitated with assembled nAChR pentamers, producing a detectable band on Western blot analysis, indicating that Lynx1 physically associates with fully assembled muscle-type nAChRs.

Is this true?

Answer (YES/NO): YES